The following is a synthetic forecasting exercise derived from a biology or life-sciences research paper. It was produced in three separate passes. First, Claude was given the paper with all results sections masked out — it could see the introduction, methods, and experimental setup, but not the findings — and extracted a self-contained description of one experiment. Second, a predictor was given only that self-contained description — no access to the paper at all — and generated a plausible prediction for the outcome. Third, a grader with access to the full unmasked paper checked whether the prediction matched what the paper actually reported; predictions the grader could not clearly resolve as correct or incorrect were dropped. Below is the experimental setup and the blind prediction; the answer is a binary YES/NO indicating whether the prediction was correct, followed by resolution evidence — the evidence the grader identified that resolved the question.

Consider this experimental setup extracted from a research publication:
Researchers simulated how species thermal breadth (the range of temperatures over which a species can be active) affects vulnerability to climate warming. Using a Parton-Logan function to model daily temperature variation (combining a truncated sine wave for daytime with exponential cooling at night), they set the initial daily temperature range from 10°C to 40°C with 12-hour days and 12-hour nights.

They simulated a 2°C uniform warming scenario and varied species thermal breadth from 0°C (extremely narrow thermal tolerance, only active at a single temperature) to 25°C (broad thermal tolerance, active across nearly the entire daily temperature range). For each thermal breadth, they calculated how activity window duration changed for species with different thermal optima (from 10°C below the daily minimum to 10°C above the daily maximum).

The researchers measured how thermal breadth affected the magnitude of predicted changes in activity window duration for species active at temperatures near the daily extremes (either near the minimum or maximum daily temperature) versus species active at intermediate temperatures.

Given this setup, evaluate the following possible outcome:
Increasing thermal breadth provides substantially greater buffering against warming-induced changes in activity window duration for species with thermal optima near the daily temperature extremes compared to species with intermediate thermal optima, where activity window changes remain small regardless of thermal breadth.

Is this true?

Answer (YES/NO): NO